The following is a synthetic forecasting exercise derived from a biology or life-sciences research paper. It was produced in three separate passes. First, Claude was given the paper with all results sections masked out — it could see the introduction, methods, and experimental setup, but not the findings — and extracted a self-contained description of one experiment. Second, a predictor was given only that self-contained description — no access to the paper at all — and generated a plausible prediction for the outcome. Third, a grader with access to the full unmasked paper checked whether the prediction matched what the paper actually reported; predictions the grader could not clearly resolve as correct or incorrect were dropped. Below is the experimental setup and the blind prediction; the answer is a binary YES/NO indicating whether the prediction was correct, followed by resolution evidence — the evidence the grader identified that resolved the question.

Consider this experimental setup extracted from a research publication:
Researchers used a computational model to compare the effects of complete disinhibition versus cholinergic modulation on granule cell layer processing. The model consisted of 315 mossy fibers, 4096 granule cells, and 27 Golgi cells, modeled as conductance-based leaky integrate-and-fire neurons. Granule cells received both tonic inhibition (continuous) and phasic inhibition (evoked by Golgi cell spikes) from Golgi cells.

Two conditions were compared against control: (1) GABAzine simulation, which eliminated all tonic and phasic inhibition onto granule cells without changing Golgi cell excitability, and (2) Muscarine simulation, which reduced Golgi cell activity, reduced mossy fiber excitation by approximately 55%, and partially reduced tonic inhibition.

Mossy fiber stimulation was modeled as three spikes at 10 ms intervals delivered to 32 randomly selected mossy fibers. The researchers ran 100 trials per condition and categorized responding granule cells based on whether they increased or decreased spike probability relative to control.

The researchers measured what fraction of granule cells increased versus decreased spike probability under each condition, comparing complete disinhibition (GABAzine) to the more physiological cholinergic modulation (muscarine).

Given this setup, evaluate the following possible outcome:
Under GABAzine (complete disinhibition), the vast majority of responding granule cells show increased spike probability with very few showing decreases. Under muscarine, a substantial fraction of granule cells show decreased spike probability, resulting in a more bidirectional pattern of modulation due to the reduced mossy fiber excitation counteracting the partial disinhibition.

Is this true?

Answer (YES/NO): YES